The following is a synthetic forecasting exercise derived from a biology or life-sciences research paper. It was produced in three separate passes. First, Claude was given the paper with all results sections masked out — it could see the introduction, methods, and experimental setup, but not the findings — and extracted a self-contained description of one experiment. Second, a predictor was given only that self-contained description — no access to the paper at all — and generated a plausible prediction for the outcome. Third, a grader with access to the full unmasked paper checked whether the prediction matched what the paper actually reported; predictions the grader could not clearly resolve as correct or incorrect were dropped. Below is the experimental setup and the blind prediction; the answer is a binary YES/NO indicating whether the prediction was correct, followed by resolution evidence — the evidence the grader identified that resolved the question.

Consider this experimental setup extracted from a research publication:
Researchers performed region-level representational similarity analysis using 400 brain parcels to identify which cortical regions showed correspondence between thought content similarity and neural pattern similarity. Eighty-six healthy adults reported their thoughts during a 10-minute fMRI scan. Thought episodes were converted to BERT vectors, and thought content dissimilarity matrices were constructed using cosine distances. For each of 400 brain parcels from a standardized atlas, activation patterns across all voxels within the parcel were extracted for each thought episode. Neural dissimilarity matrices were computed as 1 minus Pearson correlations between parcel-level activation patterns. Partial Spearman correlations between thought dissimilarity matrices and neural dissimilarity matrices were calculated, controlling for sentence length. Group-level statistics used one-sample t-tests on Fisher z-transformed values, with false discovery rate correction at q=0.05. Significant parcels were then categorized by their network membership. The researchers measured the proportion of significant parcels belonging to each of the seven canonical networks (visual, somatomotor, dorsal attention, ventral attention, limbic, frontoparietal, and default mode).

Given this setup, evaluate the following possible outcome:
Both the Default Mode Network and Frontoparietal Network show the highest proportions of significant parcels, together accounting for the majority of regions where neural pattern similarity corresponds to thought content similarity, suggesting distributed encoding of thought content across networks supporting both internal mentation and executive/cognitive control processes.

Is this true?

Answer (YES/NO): NO